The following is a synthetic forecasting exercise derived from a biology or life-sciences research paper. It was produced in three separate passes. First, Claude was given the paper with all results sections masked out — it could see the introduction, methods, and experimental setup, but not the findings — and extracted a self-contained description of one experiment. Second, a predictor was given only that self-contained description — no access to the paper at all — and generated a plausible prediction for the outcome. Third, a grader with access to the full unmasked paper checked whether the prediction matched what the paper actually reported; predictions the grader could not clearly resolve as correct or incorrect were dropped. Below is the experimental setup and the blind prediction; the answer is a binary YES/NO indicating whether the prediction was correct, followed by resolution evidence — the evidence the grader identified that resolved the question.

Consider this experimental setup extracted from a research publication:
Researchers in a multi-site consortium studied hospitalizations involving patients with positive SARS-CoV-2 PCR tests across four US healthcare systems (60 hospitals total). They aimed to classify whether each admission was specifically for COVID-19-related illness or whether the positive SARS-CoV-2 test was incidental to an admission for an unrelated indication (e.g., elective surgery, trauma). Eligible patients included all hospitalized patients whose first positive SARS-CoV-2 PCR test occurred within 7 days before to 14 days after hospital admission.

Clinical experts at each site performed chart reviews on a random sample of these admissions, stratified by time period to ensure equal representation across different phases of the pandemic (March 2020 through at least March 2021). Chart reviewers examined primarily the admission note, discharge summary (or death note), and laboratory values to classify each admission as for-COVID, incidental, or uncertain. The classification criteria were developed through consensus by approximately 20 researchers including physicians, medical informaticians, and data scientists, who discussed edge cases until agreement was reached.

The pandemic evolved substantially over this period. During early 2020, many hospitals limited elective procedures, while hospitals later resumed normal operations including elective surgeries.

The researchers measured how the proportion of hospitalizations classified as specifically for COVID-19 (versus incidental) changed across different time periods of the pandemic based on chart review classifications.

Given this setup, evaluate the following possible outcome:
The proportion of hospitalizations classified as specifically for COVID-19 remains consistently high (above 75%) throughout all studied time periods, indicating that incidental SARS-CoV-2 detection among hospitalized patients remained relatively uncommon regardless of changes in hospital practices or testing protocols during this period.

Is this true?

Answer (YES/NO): NO